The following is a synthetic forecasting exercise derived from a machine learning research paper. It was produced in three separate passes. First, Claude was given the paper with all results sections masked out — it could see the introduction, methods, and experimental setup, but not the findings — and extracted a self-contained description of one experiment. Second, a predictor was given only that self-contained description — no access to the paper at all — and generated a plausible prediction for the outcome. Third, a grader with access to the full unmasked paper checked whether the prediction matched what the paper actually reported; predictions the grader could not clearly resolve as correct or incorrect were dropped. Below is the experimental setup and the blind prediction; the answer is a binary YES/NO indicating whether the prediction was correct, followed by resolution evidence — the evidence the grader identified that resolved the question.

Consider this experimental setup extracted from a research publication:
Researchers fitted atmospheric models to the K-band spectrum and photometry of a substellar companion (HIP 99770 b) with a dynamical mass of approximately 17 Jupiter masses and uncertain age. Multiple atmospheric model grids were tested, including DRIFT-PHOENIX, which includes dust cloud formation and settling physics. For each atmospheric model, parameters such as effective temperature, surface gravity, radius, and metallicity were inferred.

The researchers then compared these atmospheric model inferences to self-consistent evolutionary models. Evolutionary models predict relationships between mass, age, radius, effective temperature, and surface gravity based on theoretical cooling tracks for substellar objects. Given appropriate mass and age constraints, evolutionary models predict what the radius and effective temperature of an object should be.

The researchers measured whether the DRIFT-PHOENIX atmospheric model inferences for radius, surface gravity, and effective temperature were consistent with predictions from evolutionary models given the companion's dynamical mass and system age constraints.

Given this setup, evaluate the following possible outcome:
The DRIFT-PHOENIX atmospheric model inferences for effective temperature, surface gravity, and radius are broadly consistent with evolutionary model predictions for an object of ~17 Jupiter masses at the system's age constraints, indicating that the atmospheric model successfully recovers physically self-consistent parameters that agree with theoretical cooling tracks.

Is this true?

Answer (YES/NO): NO